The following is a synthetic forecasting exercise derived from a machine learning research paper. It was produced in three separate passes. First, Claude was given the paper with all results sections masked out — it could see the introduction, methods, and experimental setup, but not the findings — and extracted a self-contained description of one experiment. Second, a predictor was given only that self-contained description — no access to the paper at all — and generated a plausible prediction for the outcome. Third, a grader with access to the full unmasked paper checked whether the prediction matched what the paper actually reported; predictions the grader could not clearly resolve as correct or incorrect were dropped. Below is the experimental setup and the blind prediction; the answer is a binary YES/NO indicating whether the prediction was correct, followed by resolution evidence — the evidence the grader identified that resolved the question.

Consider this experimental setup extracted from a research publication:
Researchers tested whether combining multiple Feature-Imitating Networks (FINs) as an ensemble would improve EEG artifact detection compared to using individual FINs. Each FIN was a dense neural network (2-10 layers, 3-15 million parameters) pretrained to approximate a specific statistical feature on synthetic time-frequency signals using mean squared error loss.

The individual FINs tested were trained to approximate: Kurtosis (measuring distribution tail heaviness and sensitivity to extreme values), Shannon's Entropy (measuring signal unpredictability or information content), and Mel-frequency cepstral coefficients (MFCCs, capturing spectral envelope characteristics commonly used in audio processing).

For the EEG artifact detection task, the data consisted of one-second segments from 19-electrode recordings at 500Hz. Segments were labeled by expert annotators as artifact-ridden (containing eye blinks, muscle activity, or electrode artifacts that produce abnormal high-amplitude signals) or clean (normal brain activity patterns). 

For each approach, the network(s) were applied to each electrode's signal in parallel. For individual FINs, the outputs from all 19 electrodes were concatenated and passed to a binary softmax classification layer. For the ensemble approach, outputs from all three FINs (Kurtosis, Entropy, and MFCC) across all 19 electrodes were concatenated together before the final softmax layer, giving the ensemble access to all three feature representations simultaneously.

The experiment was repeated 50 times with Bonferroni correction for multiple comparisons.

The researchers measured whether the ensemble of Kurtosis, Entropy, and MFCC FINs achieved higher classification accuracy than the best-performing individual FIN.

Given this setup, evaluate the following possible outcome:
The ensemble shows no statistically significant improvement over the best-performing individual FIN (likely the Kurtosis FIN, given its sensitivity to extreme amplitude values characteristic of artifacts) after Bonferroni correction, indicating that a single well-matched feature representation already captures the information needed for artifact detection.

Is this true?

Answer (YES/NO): YES